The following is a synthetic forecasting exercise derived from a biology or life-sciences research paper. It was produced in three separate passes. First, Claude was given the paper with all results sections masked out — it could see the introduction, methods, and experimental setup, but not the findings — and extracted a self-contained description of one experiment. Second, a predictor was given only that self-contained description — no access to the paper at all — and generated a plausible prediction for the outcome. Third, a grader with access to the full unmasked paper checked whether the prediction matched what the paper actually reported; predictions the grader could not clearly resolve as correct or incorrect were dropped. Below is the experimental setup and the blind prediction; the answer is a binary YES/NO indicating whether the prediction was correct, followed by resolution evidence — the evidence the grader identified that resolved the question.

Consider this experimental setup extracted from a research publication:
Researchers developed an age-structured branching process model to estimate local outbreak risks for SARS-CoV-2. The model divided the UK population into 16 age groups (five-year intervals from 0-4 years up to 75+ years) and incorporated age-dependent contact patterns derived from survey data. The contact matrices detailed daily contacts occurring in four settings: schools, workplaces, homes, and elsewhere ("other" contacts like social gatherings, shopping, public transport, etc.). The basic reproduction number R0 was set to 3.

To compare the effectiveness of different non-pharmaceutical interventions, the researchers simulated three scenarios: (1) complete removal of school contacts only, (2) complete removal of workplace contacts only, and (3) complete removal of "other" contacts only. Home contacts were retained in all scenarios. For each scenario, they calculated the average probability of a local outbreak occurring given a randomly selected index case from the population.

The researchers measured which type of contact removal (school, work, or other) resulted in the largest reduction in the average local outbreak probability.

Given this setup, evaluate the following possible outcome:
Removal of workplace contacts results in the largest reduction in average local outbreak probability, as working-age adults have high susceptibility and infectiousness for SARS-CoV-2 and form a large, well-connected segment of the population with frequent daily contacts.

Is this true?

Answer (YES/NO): NO